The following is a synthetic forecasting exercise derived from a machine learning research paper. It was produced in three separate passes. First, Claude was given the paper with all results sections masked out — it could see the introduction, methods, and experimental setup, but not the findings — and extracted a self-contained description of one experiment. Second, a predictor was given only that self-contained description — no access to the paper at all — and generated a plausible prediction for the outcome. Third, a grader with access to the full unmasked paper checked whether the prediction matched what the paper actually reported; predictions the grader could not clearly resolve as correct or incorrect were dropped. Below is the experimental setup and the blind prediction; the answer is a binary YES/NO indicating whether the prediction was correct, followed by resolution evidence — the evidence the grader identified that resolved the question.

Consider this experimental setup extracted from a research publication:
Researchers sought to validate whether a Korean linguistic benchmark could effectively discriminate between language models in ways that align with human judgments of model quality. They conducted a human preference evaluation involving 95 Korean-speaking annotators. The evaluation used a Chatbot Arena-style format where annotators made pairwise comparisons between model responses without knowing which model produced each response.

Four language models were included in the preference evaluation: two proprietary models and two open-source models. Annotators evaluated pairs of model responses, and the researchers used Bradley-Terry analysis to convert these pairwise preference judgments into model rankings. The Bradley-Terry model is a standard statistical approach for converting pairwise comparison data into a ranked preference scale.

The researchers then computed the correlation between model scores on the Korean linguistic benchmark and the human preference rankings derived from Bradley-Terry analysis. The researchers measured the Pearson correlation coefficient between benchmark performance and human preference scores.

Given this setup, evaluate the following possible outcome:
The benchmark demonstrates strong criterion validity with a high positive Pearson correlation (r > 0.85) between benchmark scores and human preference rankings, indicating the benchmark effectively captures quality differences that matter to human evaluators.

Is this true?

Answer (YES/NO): NO